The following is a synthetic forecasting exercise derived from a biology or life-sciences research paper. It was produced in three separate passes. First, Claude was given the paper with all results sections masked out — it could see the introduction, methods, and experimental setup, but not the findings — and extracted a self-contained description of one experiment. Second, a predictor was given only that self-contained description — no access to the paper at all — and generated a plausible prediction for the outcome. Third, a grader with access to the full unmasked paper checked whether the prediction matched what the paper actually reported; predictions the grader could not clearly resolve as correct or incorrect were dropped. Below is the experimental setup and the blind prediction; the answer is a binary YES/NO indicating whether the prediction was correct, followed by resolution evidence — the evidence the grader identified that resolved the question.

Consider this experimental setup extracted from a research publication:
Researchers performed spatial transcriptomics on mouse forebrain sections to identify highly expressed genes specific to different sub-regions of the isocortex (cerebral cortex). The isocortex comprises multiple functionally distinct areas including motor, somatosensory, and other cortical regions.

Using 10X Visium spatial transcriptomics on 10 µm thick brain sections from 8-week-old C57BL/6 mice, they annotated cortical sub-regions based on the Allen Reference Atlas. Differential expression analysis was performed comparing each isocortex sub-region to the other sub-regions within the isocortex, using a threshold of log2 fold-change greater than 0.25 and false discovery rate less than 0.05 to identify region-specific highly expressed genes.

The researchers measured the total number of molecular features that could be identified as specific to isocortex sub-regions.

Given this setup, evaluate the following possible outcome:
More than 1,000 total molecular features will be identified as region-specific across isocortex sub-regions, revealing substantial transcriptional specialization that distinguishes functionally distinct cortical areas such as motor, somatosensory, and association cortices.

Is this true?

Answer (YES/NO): NO